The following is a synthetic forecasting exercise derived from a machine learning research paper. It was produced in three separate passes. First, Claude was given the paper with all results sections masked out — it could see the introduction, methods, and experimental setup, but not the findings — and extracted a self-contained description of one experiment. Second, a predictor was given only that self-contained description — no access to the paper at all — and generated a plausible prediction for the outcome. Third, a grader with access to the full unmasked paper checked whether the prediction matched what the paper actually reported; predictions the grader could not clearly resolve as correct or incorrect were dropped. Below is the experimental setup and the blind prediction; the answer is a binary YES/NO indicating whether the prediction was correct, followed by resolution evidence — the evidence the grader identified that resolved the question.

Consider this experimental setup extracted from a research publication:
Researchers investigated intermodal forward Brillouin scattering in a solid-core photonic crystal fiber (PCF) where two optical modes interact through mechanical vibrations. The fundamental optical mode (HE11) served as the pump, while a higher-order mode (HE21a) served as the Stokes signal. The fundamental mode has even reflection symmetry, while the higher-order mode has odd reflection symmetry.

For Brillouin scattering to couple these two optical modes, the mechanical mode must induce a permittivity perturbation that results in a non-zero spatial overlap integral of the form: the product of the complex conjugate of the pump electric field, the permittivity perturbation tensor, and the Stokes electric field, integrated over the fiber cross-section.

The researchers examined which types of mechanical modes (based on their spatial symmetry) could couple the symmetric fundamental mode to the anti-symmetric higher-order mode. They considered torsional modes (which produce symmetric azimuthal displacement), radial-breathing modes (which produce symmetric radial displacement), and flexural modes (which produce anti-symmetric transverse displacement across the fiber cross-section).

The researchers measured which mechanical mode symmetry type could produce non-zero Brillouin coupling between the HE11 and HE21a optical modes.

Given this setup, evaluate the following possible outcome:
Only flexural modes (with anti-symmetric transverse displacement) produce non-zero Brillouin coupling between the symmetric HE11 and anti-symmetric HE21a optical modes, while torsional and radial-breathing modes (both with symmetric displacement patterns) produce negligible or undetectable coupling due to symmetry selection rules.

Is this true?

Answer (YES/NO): YES